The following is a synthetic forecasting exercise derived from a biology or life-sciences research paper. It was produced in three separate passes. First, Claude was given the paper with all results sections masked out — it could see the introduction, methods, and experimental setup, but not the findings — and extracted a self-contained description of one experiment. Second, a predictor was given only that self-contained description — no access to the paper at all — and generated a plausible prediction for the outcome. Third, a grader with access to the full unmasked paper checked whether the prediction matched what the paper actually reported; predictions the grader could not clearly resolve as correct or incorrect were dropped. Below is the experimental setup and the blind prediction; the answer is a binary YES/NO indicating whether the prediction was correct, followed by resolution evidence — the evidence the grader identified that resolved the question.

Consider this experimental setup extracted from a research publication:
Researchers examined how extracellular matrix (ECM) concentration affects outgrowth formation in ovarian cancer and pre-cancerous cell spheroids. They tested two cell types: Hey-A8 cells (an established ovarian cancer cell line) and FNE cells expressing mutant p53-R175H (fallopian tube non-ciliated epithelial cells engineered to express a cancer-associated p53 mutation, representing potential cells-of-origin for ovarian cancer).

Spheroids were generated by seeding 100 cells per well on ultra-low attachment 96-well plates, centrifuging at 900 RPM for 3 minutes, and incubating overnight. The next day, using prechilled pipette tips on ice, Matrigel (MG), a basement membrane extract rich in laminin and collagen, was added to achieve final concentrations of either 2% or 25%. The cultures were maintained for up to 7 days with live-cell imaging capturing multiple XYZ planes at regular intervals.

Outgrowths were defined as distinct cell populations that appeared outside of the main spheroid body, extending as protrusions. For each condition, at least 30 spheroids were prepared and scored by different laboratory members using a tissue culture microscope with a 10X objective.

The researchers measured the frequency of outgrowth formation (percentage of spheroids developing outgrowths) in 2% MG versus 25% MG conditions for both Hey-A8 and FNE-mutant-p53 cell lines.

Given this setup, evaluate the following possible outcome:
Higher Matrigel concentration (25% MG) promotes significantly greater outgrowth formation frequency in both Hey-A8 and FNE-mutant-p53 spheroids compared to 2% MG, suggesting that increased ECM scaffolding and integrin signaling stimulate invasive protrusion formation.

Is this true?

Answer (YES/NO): NO